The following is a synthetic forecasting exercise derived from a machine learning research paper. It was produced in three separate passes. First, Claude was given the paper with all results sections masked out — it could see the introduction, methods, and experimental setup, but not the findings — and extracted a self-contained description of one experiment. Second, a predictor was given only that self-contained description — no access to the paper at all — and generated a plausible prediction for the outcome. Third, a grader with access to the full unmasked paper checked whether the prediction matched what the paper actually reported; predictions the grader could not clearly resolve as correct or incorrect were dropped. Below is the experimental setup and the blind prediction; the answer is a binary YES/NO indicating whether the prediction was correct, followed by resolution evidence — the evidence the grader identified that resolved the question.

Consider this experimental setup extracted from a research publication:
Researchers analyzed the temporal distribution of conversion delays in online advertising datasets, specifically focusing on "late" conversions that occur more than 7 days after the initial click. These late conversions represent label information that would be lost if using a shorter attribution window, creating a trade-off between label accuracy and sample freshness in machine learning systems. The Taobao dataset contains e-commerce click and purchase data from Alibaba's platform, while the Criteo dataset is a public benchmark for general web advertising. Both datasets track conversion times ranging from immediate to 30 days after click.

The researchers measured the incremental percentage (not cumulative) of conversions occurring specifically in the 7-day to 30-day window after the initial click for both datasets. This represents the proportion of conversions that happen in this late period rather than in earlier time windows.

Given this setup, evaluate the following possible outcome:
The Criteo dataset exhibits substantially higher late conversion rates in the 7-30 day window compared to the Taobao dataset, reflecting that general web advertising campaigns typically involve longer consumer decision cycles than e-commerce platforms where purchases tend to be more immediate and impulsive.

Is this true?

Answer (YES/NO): YES